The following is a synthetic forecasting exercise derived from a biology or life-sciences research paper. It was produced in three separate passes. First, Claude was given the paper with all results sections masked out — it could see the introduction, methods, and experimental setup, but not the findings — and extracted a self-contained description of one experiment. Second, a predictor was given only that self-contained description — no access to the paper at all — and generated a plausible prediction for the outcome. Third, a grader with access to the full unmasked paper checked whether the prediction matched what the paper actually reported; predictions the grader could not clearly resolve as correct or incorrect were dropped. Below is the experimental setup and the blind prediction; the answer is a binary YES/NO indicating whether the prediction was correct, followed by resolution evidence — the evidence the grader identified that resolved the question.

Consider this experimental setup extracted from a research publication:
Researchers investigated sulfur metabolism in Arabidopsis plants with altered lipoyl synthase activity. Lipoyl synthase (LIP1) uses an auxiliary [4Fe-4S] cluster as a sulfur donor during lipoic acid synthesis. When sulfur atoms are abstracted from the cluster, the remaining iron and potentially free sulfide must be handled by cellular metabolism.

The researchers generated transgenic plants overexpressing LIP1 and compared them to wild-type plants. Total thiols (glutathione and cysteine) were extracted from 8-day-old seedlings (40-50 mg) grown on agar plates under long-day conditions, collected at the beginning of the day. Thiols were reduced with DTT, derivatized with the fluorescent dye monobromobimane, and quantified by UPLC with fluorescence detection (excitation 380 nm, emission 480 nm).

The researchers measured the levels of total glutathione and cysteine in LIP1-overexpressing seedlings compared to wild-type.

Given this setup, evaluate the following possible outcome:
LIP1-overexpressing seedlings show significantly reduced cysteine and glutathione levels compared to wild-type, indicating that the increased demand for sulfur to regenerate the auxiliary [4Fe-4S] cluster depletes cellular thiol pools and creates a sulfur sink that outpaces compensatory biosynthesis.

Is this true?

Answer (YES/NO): NO